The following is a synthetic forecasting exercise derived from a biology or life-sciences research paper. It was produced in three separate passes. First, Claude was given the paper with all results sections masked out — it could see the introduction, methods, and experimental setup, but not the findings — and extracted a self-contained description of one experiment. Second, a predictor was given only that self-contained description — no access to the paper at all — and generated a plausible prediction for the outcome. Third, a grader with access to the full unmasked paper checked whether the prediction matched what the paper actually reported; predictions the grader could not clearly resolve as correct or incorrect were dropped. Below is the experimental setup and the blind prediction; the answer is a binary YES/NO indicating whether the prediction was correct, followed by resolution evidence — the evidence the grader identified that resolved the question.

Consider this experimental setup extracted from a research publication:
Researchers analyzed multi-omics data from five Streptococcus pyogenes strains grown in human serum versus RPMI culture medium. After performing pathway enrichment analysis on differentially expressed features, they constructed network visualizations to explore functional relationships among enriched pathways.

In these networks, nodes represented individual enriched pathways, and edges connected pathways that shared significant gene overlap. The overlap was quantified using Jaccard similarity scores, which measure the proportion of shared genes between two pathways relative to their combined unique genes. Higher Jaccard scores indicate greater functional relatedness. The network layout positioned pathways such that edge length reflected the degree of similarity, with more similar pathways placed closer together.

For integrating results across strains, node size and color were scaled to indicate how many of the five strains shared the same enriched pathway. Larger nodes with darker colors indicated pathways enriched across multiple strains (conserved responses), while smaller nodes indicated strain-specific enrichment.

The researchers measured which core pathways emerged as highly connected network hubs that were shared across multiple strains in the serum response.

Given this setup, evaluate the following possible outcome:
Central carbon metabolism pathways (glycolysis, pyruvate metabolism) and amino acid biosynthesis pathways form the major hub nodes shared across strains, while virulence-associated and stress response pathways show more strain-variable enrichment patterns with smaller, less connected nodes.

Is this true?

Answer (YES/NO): NO